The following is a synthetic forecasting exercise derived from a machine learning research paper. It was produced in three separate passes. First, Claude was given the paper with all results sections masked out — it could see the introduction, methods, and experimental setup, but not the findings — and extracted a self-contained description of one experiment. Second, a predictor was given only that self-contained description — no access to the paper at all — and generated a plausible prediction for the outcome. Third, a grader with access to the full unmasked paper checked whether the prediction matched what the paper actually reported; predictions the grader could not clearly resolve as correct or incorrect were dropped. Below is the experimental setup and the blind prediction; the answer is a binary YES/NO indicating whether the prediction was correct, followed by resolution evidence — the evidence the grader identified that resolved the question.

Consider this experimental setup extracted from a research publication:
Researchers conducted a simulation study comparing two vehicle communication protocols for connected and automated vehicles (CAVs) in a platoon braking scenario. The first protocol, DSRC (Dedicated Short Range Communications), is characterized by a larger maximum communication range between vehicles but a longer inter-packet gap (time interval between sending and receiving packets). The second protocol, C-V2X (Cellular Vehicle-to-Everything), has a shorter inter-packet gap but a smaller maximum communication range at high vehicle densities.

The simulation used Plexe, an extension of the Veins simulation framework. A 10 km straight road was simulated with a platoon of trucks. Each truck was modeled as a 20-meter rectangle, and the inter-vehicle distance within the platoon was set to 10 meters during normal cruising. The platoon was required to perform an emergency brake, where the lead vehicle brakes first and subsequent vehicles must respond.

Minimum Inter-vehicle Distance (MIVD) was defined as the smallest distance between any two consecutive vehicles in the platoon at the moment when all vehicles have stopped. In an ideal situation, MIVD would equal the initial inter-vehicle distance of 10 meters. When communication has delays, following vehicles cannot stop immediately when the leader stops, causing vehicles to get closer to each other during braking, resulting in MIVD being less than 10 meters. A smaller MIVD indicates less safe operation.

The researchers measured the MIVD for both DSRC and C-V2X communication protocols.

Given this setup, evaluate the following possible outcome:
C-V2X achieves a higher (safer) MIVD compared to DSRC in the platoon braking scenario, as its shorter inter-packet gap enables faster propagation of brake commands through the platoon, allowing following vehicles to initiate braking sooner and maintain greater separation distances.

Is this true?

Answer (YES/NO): YES